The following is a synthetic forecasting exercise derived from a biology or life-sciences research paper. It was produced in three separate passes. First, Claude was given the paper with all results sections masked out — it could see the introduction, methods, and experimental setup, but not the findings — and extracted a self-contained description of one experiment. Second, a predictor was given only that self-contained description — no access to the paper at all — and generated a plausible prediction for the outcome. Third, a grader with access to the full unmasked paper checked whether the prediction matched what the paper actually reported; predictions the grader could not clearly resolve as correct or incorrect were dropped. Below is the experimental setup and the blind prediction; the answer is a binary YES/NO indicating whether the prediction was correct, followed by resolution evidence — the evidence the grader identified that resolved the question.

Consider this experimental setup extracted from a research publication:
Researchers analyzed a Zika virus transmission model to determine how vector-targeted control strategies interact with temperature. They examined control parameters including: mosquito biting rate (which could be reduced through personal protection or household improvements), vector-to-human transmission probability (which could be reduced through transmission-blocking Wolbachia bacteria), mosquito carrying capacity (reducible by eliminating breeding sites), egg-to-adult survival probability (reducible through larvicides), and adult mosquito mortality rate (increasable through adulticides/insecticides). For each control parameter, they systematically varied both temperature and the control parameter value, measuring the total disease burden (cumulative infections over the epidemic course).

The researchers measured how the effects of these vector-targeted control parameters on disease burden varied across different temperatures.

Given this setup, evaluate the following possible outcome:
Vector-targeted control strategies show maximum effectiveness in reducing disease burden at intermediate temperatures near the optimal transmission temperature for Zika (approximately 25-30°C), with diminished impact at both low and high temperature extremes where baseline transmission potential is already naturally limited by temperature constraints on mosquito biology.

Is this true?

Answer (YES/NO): NO